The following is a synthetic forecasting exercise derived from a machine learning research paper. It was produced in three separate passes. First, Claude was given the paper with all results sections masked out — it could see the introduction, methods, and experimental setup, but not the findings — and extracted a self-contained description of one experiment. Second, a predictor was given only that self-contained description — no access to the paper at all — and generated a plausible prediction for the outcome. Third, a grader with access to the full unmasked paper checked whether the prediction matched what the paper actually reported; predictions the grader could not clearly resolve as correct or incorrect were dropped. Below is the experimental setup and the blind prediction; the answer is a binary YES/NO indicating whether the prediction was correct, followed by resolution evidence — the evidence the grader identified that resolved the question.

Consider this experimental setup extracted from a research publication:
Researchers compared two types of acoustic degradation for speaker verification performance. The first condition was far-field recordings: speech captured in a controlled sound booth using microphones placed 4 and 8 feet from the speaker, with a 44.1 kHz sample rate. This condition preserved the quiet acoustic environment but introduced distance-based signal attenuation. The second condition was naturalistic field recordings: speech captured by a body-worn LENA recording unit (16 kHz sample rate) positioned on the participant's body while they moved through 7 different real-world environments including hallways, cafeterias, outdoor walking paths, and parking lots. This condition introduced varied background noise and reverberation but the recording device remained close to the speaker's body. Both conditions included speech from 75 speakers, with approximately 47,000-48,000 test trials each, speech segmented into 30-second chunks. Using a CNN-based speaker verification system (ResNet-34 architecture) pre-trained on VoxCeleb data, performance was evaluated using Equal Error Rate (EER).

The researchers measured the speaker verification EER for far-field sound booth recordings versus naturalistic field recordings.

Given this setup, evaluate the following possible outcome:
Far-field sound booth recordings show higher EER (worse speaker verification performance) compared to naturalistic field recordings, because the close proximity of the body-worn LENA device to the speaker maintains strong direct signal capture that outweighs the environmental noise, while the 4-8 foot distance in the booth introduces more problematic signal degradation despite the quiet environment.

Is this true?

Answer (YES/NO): NO